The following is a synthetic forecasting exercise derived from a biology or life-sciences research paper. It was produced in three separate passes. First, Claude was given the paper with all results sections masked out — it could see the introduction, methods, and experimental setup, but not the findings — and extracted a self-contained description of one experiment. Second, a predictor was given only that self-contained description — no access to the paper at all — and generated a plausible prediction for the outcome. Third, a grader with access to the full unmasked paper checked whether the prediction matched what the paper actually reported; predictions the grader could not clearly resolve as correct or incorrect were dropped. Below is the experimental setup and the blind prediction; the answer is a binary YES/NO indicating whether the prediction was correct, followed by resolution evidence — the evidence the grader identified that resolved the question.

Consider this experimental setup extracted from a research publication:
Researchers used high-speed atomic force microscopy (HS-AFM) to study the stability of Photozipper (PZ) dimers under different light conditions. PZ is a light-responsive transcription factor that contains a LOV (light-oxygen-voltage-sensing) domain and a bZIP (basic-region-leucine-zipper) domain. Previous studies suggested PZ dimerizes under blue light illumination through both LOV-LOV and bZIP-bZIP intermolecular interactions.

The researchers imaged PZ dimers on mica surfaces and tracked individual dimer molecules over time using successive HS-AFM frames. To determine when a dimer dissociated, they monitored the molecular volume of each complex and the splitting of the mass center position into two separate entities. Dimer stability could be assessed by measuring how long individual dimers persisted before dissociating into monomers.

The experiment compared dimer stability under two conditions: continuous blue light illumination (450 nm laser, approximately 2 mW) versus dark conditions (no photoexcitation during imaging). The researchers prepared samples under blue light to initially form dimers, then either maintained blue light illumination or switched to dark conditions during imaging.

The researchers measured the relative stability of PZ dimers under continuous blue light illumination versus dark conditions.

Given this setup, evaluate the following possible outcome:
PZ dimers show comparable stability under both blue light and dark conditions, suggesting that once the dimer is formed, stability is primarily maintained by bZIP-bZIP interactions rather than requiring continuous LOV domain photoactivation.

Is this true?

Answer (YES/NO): NO